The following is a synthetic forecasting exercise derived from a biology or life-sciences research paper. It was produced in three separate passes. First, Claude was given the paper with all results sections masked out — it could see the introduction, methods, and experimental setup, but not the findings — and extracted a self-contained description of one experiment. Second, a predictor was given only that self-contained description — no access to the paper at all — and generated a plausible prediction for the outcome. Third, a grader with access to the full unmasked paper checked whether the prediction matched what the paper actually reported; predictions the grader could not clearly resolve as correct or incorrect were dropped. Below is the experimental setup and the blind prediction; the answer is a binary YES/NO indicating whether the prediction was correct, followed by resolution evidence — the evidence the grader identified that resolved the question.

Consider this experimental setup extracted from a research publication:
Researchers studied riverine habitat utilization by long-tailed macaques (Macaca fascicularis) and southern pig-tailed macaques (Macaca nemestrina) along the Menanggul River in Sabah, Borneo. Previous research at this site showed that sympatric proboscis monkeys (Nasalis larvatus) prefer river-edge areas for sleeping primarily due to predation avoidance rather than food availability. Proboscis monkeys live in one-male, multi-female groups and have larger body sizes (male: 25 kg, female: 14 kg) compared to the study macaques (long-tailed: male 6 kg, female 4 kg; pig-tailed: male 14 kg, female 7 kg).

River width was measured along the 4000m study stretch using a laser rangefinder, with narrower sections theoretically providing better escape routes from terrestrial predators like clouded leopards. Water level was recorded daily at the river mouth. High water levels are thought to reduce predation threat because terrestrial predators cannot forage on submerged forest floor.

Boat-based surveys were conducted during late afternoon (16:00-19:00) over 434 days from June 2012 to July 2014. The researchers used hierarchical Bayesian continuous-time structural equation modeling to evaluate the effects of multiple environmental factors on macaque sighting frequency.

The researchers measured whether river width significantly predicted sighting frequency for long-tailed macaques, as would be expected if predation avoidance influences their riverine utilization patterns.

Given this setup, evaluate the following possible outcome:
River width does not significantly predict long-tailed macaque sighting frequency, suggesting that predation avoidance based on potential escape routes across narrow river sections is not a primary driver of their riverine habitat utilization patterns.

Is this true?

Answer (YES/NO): YES